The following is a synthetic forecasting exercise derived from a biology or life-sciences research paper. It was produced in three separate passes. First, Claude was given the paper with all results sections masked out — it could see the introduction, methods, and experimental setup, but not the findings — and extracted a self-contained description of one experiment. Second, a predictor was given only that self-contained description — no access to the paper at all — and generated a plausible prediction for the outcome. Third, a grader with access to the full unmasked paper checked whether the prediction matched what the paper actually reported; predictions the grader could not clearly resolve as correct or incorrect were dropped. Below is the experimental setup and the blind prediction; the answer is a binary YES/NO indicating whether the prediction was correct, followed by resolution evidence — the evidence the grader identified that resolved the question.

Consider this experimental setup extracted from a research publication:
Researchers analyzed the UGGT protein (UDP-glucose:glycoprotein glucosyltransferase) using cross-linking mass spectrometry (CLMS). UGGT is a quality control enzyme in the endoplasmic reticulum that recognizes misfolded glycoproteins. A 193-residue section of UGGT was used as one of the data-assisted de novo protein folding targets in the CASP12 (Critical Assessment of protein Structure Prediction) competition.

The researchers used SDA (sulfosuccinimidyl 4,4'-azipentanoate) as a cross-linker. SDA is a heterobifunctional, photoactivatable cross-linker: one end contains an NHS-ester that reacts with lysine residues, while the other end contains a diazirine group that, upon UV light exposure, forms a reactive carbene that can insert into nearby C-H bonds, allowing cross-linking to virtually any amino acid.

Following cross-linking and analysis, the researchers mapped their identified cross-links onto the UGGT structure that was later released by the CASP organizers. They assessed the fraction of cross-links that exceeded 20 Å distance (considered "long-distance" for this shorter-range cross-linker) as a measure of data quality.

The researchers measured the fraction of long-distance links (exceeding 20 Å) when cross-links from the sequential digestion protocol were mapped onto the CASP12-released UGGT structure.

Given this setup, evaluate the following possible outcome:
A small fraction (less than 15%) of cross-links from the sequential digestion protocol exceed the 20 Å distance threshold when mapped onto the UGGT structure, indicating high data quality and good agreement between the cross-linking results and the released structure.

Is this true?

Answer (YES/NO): YES